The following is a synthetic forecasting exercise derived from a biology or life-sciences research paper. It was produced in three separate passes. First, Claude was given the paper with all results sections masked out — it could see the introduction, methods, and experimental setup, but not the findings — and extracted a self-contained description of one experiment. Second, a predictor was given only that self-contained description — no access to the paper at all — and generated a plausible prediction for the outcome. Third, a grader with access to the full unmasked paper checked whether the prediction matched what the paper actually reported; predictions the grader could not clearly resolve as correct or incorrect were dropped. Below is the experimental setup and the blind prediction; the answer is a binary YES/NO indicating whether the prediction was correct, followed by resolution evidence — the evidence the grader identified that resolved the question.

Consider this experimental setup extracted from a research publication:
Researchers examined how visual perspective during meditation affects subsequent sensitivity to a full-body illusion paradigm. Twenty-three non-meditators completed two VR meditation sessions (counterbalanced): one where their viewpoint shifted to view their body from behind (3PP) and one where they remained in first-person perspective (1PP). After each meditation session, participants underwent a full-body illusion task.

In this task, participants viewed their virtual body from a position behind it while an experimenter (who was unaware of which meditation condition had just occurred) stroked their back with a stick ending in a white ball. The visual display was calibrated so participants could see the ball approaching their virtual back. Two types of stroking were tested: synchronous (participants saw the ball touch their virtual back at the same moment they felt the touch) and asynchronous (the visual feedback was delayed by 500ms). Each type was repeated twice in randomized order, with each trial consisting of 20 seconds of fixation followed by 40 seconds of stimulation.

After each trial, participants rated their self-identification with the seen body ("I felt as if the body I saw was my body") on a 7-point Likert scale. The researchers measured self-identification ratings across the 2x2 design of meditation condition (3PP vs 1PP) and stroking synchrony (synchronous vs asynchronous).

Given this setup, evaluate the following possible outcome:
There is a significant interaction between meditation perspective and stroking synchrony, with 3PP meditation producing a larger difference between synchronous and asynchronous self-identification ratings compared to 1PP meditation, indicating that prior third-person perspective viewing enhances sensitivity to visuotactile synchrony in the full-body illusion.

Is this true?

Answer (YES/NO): NO